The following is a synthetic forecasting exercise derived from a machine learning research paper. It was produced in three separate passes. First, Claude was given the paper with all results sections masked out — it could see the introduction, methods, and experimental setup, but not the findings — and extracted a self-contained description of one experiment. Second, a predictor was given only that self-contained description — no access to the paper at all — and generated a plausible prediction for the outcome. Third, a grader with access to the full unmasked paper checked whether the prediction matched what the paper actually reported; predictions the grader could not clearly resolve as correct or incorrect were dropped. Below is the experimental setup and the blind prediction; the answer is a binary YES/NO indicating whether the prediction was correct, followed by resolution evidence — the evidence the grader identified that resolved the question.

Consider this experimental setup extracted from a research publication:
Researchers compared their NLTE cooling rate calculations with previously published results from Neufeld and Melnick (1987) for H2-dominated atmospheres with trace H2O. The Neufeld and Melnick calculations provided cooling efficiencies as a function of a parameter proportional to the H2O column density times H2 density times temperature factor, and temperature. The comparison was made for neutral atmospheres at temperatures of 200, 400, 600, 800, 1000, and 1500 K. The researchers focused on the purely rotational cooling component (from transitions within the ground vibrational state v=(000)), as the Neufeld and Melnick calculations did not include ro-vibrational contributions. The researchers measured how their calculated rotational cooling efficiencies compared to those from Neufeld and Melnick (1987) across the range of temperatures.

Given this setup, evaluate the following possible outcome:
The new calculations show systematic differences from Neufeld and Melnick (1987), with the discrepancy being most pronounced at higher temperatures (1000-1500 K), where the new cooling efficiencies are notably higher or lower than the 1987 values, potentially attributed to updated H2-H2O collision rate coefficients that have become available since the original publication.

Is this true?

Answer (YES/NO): NO